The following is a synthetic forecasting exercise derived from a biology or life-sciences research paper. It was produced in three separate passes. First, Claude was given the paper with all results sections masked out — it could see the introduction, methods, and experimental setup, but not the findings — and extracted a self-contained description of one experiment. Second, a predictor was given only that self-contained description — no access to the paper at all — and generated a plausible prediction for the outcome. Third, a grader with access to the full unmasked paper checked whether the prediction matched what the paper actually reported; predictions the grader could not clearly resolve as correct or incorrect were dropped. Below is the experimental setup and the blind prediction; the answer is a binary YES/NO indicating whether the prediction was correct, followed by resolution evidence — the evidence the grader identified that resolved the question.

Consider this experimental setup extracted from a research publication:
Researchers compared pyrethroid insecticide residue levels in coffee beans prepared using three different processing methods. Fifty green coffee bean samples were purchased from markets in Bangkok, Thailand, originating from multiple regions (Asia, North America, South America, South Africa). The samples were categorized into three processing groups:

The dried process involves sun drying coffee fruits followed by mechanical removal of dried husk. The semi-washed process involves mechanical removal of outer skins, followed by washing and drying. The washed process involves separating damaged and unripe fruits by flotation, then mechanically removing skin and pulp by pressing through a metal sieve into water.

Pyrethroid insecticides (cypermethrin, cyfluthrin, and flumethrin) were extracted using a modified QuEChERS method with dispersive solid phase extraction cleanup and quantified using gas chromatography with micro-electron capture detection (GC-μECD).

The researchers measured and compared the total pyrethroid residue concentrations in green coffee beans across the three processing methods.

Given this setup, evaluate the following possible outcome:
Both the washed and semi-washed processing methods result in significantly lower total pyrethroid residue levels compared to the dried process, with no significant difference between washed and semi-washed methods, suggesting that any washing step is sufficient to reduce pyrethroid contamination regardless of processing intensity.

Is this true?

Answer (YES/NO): NO